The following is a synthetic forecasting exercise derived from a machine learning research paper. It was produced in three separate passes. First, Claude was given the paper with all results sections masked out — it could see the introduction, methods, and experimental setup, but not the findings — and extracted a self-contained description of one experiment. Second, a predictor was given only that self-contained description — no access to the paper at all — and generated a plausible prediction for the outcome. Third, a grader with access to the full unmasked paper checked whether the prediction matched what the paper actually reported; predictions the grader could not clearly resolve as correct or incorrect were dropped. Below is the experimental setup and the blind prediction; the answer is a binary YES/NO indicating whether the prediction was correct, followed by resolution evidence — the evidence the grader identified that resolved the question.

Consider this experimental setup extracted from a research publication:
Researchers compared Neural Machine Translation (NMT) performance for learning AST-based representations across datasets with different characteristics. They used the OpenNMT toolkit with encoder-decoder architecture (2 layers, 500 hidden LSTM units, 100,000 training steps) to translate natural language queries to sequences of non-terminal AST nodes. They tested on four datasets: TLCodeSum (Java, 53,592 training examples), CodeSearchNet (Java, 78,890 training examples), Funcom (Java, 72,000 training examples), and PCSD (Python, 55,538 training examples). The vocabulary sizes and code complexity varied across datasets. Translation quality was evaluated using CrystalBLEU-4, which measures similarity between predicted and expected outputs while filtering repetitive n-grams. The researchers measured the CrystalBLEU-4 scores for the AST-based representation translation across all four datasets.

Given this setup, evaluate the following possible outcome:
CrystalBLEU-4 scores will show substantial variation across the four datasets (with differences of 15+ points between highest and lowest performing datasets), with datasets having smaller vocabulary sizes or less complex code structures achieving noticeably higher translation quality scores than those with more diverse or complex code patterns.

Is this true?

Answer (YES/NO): NO